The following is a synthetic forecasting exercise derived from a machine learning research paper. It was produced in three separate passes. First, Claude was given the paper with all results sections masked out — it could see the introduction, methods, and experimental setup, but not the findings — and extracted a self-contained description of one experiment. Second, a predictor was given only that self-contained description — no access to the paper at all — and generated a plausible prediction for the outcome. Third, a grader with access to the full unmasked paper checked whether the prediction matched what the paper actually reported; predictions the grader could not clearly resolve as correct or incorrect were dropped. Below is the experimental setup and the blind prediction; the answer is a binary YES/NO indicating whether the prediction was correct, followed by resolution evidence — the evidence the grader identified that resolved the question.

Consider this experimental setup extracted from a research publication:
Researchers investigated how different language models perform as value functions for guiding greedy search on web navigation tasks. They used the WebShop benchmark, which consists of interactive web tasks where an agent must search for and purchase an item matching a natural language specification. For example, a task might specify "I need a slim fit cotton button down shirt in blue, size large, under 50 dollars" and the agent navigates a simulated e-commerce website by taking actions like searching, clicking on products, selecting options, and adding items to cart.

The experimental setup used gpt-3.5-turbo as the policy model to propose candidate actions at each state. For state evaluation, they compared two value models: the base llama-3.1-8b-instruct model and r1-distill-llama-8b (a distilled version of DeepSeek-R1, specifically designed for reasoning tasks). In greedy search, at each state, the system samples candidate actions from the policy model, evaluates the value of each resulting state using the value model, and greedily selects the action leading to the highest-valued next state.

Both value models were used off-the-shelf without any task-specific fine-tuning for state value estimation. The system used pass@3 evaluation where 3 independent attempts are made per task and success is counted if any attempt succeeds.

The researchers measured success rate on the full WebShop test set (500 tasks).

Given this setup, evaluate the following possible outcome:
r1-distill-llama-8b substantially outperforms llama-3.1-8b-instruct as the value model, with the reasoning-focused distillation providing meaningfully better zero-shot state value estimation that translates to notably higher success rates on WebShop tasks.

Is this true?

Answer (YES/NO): NO